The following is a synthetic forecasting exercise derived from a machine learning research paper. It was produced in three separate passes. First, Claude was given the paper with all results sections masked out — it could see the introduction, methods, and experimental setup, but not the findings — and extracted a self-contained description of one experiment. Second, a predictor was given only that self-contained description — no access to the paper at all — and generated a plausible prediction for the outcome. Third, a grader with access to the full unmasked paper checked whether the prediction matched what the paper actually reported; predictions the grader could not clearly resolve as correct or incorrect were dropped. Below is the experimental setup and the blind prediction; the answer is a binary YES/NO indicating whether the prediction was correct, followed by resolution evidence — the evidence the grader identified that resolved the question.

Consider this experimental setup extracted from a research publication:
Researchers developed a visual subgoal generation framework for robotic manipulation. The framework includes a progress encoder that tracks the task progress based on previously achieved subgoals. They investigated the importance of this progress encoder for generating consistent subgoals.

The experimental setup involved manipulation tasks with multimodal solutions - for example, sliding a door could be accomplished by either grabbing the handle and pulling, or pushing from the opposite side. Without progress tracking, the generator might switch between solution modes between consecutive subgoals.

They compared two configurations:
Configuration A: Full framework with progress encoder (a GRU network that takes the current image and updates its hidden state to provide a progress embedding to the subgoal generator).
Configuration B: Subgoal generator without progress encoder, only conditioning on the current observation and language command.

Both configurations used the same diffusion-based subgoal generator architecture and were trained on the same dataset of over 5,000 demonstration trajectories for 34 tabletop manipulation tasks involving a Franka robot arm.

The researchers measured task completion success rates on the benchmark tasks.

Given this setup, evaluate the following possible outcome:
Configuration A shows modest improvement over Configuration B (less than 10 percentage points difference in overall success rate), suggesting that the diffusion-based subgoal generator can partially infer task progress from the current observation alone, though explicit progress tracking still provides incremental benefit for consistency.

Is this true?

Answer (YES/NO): YES